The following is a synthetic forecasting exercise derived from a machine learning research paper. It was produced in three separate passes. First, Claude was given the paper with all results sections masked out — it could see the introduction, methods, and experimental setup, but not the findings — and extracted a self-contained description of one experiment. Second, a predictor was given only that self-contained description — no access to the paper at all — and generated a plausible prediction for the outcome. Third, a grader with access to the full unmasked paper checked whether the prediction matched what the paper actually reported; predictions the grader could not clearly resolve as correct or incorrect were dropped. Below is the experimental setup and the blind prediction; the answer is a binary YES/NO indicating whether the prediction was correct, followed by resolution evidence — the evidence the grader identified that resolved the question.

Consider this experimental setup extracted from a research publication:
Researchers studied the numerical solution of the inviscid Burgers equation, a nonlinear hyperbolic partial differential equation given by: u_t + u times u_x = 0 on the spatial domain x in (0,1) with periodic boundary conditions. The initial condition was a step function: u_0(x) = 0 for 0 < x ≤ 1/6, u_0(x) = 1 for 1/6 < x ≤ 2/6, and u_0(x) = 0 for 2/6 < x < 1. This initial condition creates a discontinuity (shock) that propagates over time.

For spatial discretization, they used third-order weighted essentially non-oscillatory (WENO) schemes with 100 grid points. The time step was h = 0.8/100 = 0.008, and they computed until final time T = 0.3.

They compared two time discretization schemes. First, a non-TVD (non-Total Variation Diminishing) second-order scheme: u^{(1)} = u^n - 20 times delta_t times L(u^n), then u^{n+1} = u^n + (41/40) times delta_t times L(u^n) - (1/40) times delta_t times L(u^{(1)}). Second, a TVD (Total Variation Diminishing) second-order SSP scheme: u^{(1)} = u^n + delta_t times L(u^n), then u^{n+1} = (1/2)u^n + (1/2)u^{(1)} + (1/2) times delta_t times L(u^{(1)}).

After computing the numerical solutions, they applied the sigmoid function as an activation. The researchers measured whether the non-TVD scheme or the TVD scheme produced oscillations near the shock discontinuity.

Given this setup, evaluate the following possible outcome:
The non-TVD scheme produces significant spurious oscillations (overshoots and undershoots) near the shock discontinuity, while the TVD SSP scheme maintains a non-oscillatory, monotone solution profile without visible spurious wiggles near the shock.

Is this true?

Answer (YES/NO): YES